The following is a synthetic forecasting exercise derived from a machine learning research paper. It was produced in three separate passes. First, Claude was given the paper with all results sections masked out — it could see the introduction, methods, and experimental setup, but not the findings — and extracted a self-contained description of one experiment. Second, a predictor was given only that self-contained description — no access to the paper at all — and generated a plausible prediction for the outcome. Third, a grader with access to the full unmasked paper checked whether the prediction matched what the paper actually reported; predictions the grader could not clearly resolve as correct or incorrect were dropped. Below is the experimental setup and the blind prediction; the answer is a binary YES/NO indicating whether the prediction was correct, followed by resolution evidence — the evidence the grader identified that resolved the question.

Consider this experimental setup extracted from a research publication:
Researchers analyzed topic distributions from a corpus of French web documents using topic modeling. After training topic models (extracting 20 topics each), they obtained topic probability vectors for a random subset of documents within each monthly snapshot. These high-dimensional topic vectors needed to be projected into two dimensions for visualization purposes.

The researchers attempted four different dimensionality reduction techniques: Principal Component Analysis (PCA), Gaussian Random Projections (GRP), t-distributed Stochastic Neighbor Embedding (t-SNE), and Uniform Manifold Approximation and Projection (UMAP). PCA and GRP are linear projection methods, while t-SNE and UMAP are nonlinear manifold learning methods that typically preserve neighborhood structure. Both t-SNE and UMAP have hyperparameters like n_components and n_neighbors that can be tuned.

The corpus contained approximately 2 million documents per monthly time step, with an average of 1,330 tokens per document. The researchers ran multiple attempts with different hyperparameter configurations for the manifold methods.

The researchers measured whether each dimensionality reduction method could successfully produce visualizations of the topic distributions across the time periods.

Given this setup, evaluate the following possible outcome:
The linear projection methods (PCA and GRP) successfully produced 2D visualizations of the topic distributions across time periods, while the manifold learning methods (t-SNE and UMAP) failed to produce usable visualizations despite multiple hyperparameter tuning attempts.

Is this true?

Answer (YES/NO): YES